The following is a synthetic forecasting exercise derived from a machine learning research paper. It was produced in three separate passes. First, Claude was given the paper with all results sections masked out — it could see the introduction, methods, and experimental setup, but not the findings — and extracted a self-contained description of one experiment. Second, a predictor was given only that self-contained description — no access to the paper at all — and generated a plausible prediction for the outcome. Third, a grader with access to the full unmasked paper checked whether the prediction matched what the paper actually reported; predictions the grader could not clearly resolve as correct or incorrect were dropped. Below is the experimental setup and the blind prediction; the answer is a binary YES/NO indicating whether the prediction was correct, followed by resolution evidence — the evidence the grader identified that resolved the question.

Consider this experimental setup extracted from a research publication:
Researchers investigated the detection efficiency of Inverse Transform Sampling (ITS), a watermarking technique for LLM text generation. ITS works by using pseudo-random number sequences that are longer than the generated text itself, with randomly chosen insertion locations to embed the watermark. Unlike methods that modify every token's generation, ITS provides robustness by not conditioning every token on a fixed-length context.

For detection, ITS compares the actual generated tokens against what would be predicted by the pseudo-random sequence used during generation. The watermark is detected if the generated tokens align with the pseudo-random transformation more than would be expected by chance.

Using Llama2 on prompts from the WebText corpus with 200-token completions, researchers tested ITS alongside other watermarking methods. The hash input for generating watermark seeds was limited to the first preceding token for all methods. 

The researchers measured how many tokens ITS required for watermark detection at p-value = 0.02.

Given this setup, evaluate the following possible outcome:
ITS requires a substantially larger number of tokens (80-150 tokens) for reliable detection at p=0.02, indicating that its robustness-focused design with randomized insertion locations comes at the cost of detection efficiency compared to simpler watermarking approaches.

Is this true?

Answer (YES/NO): NO